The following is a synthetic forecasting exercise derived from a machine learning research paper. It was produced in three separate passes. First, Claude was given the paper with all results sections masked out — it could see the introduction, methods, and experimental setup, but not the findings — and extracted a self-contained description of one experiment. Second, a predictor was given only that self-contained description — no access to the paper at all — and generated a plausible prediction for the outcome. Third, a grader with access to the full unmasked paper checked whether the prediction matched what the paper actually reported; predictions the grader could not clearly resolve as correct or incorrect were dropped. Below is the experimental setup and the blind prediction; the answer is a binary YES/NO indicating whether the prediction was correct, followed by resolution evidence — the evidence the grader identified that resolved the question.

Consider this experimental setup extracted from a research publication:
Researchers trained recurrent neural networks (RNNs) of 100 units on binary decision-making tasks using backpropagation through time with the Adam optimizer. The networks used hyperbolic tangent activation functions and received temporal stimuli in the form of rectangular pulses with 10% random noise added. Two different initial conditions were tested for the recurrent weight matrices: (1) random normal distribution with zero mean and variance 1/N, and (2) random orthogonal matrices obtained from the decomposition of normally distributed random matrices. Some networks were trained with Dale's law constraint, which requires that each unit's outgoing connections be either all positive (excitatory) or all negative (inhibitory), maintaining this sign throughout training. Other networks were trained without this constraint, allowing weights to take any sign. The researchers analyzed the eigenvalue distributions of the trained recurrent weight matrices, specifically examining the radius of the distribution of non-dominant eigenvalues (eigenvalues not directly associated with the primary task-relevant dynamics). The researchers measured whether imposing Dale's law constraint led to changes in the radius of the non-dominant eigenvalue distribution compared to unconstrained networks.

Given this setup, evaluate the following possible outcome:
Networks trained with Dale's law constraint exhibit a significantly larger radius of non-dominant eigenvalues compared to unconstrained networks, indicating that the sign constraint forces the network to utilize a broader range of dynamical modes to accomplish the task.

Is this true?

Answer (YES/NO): NO